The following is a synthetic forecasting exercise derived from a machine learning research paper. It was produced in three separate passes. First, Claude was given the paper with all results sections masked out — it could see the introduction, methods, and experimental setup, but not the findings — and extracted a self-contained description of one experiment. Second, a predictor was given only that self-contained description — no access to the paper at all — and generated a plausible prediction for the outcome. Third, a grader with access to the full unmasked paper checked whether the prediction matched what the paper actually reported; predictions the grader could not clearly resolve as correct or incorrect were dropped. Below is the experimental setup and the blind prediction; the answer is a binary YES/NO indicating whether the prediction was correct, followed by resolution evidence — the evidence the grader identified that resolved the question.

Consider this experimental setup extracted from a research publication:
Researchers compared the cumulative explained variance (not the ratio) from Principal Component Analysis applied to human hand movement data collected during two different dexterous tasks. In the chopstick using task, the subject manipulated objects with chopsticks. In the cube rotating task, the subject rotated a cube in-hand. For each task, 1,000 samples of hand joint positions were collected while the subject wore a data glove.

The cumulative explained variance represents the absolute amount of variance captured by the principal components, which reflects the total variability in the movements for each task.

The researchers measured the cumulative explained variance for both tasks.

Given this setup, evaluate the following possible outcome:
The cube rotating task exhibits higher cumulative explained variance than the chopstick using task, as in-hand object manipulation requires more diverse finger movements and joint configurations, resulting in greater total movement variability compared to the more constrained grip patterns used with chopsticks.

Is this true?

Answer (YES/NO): YES